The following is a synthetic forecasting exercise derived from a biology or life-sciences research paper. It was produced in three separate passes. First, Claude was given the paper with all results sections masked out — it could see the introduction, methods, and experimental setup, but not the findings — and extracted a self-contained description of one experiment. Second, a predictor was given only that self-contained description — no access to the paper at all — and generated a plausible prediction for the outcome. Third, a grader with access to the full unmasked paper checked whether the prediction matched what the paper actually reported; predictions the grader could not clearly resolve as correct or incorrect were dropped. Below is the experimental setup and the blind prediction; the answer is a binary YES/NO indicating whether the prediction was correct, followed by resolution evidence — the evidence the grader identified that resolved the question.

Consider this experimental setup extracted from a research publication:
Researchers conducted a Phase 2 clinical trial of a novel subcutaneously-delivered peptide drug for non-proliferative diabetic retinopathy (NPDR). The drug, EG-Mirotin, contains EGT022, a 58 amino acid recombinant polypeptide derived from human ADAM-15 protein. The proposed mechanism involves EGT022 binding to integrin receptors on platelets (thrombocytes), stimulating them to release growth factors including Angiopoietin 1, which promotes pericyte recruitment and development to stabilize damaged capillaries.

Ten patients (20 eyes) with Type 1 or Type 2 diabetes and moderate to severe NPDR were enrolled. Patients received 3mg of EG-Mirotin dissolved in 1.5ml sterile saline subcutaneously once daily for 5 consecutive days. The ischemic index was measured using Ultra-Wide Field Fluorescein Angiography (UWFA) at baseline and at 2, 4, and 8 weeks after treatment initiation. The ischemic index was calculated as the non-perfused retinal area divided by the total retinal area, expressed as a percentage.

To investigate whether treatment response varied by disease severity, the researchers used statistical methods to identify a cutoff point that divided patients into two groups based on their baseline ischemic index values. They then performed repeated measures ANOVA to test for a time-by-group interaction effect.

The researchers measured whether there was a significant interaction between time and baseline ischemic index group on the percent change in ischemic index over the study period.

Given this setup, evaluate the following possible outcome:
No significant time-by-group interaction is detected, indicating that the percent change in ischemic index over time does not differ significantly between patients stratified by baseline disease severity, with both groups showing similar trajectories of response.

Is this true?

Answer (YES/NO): NO